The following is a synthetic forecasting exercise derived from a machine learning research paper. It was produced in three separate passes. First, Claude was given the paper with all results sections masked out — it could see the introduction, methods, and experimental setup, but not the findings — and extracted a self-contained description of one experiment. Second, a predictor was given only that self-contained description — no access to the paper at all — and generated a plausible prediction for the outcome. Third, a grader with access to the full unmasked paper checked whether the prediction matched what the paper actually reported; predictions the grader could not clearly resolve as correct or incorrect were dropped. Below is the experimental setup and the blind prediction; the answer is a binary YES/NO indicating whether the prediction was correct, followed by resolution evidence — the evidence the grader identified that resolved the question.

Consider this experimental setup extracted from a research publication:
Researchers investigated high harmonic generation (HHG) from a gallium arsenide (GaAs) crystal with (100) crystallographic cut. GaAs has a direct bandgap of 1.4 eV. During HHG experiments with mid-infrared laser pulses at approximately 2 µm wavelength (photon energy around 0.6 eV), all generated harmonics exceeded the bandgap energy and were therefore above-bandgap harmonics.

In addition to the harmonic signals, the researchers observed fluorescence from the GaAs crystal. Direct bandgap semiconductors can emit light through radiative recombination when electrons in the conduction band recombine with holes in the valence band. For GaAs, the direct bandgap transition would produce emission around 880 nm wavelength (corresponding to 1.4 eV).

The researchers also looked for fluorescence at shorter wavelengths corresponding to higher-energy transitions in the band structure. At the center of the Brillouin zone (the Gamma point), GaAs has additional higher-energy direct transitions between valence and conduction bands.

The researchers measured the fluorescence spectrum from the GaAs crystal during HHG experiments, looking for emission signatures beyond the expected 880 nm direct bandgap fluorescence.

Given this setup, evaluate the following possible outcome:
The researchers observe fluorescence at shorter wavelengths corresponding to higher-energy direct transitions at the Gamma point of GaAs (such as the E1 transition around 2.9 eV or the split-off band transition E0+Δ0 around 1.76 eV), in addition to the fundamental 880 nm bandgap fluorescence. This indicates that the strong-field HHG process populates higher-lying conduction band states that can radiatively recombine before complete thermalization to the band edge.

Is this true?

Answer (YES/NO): YES